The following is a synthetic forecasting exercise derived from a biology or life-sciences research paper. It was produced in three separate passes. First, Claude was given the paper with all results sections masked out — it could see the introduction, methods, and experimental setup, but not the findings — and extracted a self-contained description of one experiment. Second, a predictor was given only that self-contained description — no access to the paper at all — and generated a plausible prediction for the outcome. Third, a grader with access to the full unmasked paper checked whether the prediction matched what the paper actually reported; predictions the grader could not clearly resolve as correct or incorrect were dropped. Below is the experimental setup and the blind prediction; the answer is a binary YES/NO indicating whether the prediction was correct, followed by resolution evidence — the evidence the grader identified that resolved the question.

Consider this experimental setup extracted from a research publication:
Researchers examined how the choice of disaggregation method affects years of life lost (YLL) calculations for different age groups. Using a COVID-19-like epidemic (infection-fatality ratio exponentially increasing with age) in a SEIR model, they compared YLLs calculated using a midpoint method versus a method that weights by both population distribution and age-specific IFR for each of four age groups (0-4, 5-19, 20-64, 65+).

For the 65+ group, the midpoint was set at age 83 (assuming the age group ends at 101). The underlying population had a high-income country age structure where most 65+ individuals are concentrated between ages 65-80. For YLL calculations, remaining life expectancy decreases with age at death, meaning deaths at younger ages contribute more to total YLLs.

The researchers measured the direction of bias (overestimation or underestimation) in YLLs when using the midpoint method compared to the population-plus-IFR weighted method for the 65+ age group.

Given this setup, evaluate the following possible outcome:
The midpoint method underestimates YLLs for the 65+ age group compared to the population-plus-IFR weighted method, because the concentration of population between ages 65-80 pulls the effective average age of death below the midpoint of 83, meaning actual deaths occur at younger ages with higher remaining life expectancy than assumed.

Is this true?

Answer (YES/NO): NO